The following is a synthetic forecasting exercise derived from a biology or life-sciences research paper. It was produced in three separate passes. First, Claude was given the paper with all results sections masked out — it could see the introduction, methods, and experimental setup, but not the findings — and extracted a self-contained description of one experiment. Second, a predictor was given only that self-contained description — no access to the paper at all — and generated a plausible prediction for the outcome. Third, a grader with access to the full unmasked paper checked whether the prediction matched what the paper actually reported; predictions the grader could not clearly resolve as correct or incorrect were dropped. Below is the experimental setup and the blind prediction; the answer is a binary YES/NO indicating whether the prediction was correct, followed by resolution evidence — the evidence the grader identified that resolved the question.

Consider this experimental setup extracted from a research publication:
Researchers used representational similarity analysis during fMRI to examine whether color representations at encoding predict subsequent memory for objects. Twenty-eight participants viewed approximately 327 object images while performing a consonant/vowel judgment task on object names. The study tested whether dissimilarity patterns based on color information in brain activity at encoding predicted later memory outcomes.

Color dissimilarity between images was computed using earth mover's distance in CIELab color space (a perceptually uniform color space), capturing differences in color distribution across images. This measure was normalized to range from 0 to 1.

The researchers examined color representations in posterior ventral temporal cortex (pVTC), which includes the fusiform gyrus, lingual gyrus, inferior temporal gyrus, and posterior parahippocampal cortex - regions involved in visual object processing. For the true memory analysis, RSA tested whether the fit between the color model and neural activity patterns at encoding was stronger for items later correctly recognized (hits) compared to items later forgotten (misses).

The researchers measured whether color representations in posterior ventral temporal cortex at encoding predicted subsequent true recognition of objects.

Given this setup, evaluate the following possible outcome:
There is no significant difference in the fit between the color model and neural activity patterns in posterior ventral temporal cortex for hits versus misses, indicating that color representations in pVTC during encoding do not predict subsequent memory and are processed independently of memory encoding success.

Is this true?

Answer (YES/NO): YES